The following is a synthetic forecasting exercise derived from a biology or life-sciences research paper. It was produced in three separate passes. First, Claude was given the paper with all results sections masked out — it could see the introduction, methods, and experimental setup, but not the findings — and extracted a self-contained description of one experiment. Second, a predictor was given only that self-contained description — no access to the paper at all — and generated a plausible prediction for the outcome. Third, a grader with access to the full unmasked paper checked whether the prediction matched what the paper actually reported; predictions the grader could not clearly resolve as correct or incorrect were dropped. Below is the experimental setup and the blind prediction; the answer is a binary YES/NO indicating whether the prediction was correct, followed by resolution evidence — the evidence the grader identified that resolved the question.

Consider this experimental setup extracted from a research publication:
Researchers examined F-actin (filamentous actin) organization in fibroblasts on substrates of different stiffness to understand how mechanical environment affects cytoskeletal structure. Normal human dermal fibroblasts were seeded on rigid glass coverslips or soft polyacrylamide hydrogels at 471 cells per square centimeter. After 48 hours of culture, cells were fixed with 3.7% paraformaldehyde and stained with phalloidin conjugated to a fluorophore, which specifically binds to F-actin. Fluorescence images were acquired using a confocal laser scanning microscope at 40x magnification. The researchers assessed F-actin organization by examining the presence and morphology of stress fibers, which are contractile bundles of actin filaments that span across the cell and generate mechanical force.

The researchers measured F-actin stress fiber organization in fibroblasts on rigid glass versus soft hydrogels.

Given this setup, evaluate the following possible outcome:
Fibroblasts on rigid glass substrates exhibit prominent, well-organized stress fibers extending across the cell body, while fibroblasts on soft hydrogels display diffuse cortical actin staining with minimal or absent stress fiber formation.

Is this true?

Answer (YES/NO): YES